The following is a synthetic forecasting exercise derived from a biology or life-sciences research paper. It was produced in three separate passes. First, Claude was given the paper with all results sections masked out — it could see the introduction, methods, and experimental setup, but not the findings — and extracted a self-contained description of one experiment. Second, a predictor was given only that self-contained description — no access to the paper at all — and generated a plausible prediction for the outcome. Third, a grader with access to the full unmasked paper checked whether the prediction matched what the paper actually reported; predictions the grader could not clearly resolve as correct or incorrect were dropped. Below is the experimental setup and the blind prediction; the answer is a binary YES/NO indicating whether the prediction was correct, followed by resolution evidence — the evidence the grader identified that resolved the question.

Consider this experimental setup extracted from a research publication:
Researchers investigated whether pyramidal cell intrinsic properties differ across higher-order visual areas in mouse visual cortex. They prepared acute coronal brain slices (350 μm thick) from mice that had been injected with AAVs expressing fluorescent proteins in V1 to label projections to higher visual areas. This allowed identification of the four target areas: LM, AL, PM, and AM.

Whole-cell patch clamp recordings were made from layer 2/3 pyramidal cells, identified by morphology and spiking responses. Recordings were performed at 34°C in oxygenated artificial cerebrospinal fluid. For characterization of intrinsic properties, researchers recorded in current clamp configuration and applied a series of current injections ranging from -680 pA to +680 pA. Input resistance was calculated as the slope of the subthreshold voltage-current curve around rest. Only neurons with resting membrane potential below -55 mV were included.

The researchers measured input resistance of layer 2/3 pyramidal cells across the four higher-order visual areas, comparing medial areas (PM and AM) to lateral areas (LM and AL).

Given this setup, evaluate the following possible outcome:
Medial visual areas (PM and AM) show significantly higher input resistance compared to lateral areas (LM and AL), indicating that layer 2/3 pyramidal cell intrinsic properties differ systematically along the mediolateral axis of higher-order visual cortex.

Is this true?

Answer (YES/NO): YES